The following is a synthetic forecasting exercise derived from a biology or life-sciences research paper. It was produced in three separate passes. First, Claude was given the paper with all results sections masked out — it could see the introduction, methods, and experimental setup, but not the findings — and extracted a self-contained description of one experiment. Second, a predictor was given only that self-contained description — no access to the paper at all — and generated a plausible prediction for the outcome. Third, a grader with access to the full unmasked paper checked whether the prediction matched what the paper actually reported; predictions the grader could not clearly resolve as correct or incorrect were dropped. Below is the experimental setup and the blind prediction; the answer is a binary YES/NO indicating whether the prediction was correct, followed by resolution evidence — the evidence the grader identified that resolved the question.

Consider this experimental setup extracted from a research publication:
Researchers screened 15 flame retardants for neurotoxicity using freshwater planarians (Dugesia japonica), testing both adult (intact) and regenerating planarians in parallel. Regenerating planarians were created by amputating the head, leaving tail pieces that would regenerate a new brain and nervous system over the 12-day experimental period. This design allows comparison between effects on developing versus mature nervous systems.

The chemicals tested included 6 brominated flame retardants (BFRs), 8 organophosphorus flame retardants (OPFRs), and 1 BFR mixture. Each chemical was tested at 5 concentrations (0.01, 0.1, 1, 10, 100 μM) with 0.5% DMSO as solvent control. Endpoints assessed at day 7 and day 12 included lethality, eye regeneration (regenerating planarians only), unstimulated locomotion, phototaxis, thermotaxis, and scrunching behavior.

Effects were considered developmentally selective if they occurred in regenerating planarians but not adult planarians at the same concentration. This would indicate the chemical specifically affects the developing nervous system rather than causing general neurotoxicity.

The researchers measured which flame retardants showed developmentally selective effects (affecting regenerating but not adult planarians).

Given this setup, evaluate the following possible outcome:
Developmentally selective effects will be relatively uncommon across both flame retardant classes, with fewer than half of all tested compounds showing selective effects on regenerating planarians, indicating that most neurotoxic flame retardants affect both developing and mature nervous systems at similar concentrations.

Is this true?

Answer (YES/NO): YES